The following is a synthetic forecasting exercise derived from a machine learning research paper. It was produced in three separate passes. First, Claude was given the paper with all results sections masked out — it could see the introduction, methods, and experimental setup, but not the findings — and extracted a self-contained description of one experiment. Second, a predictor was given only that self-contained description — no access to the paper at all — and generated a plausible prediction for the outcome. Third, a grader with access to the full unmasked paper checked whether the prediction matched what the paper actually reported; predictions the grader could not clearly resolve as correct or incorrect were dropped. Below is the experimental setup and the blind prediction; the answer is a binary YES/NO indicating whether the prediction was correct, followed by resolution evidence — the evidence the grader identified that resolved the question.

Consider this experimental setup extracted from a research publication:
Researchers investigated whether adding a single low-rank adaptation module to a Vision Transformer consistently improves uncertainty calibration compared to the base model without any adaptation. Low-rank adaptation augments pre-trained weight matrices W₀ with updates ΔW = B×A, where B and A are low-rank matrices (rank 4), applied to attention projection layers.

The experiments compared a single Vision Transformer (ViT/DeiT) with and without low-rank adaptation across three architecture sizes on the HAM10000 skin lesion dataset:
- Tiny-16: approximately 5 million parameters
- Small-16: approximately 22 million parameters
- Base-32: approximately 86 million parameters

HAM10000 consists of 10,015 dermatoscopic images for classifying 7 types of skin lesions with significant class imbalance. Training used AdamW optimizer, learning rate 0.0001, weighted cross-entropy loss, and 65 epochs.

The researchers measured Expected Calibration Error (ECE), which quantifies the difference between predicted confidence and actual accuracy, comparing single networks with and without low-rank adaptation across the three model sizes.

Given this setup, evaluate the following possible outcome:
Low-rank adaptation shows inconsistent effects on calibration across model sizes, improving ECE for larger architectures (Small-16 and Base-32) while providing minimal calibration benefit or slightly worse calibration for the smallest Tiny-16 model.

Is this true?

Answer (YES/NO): NO